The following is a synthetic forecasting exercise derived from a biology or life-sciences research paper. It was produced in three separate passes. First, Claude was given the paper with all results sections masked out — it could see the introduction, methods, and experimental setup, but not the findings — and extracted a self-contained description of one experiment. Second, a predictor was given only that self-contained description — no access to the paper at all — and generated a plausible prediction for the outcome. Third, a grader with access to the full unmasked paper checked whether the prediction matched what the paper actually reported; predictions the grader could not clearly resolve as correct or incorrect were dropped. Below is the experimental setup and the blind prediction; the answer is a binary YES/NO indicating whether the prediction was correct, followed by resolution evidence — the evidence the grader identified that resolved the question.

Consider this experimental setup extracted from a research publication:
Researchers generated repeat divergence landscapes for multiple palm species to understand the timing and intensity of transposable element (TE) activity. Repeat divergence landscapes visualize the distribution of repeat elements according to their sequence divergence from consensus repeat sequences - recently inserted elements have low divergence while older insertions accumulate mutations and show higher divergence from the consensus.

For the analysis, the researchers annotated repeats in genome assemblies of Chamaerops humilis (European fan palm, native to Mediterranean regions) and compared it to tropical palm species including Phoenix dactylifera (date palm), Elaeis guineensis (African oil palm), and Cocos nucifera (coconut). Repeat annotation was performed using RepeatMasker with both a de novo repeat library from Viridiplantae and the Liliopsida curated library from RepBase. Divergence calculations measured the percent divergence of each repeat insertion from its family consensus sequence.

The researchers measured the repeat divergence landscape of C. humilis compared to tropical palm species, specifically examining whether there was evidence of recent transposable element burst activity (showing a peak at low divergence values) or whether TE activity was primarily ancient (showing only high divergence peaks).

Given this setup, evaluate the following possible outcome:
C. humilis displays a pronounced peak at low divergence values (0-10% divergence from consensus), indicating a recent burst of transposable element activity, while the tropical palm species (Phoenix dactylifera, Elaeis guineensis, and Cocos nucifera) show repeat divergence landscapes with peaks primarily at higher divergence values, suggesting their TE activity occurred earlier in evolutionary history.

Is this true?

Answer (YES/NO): YES